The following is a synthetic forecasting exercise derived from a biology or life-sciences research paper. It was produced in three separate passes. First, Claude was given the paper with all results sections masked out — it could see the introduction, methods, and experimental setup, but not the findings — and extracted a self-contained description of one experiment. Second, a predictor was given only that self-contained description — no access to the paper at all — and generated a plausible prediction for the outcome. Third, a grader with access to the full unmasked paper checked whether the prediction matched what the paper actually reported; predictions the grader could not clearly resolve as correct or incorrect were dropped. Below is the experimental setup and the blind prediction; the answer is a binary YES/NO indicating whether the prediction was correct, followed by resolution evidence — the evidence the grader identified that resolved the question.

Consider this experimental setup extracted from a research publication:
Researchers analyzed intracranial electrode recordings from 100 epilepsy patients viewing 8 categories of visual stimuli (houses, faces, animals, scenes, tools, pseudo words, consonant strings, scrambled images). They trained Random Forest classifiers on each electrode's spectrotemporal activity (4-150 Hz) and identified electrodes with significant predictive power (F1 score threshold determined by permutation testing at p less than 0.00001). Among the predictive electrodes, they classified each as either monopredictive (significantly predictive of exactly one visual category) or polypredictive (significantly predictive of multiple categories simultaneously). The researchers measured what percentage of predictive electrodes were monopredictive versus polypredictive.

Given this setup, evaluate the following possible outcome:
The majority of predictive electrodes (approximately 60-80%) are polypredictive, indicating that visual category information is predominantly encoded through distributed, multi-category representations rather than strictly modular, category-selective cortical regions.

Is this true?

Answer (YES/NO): NO